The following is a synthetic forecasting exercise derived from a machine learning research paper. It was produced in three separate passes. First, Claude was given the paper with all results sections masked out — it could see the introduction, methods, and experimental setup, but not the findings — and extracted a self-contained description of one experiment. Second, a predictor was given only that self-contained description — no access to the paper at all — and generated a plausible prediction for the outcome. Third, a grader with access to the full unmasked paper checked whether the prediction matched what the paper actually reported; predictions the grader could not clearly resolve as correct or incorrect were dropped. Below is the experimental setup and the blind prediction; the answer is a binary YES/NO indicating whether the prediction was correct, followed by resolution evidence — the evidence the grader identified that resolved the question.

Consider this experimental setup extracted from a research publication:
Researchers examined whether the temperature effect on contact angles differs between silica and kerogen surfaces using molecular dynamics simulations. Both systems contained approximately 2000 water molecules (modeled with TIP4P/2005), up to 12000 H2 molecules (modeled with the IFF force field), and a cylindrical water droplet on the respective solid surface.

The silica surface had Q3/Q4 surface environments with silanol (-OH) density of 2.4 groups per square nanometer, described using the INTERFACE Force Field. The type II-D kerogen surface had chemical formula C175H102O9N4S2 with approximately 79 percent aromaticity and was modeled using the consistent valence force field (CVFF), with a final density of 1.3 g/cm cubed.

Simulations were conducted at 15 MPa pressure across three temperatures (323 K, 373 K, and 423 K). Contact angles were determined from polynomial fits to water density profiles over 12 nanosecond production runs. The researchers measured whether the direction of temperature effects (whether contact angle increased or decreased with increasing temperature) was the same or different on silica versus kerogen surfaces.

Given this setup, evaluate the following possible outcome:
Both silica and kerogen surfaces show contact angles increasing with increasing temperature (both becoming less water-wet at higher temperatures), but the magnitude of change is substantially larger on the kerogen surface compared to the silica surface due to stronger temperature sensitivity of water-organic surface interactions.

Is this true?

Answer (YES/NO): NO